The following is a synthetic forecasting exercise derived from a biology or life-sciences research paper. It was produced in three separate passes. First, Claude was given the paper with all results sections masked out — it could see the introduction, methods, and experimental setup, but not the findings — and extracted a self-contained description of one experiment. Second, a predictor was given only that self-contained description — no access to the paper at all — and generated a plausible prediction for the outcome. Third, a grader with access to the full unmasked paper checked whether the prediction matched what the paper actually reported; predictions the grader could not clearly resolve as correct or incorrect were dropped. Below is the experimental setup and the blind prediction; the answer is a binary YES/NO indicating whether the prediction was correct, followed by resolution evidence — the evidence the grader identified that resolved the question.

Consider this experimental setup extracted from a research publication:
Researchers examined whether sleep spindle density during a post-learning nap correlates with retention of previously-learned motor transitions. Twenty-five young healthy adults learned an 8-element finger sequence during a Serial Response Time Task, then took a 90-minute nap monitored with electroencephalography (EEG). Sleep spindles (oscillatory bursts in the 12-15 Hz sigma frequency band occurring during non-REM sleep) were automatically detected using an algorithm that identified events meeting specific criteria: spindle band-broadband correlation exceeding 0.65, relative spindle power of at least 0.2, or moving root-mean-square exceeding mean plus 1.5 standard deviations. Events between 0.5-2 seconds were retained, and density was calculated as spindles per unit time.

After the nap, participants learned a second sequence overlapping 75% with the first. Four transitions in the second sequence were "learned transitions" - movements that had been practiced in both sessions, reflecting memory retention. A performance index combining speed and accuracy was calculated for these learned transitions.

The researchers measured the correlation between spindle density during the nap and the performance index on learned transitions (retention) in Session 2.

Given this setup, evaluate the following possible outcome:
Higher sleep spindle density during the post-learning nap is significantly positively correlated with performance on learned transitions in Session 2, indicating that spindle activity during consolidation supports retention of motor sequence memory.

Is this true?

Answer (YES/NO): NO